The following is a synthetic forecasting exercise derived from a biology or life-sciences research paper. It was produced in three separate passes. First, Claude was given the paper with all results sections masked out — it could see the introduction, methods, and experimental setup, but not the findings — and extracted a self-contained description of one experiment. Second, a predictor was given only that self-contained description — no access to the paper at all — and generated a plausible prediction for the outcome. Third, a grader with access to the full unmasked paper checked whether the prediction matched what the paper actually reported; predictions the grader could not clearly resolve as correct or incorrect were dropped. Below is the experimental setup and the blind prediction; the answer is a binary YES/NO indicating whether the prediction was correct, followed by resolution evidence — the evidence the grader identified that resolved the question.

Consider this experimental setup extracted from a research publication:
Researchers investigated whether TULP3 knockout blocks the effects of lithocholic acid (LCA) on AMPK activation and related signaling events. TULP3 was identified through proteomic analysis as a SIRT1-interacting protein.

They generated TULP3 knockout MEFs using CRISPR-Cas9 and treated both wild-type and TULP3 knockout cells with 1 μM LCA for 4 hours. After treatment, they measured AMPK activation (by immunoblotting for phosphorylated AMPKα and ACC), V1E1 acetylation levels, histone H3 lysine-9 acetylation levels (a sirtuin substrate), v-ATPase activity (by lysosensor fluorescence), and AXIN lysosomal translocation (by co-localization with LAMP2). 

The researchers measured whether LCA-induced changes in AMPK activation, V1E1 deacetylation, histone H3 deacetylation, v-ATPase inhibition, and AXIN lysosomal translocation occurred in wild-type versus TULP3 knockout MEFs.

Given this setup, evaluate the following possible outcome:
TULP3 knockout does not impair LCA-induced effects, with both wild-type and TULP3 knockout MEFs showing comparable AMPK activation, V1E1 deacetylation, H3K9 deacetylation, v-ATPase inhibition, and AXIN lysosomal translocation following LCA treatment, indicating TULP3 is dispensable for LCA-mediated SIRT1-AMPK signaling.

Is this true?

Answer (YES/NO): NO